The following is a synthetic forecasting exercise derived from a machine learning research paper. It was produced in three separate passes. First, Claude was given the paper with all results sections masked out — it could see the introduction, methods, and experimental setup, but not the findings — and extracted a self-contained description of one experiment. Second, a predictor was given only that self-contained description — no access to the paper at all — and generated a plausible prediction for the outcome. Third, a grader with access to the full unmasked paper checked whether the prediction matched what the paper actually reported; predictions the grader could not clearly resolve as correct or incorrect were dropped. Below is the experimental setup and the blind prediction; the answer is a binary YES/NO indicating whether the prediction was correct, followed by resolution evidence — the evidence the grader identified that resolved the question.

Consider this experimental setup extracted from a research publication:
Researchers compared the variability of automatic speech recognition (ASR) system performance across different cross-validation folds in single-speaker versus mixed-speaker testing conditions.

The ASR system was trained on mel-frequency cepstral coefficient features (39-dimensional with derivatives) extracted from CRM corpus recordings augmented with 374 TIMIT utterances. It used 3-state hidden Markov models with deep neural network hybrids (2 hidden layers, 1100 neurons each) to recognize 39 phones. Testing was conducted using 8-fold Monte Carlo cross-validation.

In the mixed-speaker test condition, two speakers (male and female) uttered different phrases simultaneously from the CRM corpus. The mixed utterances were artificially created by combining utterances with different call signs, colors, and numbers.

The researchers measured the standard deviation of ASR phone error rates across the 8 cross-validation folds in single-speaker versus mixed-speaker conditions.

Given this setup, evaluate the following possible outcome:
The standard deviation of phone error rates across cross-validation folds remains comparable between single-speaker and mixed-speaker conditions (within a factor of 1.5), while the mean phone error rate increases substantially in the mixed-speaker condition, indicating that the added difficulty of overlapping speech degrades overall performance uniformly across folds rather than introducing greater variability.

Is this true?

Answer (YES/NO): NO